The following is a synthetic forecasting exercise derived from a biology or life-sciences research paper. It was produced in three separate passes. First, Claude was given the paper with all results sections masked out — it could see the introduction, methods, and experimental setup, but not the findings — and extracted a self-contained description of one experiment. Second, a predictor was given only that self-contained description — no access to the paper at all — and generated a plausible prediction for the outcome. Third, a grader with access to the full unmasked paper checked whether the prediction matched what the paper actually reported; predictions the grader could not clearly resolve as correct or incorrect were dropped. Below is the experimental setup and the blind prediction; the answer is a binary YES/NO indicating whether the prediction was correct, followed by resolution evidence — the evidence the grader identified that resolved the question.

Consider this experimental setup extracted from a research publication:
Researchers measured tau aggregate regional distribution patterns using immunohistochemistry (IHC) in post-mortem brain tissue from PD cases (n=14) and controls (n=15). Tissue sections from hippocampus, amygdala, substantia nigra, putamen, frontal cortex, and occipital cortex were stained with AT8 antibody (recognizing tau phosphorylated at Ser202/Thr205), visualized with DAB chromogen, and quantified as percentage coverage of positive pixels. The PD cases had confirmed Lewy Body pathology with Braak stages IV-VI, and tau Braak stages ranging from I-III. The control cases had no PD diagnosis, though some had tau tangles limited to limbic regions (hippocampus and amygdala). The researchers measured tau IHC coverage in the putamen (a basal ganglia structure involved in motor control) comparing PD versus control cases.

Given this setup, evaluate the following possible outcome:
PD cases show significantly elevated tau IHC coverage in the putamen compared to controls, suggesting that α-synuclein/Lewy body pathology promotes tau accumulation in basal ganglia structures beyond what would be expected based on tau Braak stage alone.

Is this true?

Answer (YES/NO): NO